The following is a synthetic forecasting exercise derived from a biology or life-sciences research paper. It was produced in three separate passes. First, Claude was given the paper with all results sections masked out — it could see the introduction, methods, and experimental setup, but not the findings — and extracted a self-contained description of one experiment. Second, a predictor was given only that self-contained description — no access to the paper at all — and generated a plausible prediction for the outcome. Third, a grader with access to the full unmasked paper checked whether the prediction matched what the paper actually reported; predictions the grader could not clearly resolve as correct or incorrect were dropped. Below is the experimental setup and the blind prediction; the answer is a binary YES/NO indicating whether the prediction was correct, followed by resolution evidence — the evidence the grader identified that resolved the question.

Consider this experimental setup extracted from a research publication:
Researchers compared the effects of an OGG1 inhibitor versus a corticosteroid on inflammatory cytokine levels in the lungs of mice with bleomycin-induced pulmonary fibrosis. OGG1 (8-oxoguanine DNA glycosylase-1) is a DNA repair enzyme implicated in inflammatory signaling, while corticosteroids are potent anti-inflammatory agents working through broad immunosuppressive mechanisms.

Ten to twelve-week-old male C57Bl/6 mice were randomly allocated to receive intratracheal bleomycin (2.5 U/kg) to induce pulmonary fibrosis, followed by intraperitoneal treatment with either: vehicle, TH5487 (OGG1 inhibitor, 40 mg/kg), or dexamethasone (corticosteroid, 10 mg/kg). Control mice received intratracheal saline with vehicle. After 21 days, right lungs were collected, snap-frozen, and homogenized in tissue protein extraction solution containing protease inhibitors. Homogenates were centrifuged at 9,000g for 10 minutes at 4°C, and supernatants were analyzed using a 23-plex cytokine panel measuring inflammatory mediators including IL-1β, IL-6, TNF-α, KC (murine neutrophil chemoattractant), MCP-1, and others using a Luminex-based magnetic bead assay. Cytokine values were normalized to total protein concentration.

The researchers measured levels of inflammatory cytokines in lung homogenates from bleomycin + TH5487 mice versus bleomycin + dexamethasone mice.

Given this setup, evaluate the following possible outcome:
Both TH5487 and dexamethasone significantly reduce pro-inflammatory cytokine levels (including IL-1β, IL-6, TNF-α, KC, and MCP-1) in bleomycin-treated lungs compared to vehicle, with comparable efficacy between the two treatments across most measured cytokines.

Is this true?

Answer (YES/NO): NO